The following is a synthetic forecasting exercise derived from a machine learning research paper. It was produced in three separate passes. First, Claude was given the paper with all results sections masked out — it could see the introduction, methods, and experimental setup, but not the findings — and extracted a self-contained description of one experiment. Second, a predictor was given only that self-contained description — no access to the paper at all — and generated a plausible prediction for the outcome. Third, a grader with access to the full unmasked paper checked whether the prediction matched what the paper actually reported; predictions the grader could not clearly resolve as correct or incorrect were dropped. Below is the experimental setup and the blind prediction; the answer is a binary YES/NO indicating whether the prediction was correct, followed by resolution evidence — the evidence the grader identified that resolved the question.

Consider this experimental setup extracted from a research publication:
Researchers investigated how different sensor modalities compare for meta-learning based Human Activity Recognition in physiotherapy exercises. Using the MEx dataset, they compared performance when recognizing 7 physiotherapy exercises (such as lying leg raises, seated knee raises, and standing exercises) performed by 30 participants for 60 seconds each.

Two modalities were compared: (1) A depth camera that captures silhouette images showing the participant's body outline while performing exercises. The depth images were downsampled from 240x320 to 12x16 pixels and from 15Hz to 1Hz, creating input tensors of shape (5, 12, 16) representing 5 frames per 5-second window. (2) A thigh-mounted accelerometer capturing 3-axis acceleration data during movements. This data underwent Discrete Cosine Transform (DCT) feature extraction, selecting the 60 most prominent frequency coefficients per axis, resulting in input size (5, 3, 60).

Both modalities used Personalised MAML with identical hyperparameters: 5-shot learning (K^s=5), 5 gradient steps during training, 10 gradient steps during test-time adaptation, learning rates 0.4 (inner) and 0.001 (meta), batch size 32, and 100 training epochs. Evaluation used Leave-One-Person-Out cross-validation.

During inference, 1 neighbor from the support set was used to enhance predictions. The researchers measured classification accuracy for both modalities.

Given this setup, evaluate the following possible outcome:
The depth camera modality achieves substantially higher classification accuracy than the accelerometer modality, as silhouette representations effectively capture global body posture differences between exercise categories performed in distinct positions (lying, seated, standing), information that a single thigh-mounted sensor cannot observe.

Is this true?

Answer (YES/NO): NO